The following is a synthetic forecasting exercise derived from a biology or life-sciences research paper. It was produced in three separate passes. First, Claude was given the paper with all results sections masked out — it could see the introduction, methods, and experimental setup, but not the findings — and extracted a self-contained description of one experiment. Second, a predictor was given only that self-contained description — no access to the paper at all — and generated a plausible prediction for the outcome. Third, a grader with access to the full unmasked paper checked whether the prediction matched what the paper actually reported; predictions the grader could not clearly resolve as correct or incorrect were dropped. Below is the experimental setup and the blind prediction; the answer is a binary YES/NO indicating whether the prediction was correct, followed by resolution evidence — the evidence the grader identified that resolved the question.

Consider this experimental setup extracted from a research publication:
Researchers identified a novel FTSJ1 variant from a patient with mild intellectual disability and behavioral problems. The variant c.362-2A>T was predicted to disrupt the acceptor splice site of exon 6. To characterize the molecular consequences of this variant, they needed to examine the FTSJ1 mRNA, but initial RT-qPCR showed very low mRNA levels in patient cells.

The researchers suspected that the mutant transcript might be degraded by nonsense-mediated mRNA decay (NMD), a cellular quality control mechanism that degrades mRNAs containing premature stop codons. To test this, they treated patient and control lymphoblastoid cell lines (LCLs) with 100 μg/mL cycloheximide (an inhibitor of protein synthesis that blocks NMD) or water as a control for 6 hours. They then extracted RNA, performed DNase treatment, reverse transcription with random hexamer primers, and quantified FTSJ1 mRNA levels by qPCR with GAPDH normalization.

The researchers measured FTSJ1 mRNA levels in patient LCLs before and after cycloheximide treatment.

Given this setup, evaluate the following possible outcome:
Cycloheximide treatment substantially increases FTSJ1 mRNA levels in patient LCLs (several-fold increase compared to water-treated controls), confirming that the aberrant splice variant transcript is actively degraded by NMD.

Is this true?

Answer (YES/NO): YES